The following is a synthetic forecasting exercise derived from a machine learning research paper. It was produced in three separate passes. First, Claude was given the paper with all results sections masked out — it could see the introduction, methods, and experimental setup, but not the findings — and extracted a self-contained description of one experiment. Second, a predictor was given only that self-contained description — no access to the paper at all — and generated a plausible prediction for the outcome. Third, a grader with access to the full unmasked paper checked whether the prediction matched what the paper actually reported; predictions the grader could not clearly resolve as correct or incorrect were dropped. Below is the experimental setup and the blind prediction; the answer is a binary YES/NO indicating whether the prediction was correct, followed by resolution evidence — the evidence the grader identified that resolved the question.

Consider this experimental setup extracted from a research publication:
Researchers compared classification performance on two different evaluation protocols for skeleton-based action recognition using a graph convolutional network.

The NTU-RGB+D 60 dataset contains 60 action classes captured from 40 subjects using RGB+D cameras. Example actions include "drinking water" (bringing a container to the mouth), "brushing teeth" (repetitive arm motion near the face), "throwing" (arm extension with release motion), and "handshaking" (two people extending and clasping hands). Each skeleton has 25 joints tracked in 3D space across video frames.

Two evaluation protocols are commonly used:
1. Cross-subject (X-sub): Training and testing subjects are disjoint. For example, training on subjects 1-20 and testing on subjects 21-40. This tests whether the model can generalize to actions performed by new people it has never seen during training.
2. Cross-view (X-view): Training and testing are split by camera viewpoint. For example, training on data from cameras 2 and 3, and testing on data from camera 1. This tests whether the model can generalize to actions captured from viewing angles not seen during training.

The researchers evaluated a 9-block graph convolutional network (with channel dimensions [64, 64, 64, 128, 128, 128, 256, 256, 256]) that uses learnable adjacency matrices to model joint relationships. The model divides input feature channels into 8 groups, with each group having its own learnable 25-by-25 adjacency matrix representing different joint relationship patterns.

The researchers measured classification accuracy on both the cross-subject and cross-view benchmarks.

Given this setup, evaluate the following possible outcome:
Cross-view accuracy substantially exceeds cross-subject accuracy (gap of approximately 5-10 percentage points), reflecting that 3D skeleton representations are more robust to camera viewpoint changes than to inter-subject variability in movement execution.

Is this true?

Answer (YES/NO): NO